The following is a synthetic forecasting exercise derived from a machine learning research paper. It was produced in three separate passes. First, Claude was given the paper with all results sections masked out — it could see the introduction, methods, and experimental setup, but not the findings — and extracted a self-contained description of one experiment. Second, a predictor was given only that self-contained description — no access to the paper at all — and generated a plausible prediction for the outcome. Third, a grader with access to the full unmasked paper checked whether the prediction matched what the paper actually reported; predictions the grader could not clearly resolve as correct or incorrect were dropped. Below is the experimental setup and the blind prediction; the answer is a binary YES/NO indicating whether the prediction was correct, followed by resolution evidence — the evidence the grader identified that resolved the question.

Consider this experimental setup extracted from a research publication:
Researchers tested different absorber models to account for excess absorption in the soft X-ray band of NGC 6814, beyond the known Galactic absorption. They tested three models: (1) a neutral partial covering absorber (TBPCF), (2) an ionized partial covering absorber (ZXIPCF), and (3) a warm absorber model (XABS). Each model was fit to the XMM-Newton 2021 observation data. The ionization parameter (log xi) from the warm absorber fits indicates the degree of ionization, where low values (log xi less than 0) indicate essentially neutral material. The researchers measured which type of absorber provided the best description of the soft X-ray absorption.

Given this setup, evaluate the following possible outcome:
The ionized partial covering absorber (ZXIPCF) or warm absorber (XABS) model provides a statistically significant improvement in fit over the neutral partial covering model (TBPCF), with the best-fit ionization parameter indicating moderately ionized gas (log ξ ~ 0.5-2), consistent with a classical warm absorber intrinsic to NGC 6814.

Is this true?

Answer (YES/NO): NO